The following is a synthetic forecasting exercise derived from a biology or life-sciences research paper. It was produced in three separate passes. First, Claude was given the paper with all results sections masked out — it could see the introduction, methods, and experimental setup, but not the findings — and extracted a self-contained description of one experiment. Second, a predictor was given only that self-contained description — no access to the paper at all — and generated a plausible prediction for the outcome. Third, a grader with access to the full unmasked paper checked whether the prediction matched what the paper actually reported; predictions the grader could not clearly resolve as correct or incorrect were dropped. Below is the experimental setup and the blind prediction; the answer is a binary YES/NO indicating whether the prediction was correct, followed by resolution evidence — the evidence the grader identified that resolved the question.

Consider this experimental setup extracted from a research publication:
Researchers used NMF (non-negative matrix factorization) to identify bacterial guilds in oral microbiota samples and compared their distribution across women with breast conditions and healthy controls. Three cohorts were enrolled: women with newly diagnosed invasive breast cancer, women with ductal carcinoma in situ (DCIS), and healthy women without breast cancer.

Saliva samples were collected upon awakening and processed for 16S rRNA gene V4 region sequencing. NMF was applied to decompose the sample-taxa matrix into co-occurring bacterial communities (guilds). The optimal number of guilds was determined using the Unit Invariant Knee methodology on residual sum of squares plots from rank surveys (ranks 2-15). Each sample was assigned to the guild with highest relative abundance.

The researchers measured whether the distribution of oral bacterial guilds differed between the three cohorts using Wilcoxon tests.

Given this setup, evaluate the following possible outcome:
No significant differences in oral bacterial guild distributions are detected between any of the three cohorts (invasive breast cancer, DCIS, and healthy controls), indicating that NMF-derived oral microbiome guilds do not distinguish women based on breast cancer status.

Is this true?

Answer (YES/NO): YES